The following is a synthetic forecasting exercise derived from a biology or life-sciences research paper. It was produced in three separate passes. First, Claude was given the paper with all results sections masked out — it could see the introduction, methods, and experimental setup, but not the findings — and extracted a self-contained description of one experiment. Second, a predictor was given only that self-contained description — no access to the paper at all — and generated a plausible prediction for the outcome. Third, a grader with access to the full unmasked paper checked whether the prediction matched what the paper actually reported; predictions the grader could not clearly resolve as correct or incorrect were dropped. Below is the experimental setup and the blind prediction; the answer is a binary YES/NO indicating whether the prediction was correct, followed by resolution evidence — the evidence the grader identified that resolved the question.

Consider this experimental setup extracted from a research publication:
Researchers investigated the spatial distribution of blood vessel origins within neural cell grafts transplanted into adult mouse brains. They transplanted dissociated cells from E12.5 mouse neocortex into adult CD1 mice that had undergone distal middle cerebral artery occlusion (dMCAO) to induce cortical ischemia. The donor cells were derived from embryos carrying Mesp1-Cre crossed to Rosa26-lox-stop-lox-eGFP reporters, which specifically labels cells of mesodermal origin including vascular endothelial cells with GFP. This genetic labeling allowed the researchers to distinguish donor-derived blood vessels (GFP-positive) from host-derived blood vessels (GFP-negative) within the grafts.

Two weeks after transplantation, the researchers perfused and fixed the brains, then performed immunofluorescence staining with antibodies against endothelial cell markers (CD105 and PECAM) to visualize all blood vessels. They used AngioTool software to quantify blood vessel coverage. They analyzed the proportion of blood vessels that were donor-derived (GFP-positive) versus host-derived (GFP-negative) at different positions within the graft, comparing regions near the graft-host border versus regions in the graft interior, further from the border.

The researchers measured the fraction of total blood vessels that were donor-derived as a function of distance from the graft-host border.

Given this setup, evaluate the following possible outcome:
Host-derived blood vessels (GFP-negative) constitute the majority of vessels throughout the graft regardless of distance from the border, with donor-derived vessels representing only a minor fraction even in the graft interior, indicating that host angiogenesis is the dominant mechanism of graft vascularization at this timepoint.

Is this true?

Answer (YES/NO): NO